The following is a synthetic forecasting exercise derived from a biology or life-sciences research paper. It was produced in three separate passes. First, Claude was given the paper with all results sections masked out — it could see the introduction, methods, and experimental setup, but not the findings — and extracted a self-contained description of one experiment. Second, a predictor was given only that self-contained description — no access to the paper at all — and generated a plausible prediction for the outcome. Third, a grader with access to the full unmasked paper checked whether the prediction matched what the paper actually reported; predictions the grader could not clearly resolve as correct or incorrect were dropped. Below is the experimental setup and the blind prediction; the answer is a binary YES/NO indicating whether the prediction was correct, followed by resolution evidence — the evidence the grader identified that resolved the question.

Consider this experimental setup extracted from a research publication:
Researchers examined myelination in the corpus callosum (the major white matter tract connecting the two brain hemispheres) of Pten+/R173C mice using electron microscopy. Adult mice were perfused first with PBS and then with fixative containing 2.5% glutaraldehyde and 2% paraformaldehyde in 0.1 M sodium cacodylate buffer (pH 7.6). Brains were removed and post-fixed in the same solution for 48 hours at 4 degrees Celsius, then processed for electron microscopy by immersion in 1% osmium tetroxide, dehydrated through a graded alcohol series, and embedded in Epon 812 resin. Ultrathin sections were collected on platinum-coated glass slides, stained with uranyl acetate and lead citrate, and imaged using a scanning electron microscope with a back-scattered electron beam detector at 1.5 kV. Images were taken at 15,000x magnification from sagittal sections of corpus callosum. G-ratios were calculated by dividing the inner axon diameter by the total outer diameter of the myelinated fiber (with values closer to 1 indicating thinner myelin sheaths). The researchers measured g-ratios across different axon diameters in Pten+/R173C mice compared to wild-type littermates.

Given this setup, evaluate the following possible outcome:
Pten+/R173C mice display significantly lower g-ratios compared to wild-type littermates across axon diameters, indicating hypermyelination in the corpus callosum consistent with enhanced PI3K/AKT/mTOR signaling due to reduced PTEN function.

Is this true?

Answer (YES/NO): NO